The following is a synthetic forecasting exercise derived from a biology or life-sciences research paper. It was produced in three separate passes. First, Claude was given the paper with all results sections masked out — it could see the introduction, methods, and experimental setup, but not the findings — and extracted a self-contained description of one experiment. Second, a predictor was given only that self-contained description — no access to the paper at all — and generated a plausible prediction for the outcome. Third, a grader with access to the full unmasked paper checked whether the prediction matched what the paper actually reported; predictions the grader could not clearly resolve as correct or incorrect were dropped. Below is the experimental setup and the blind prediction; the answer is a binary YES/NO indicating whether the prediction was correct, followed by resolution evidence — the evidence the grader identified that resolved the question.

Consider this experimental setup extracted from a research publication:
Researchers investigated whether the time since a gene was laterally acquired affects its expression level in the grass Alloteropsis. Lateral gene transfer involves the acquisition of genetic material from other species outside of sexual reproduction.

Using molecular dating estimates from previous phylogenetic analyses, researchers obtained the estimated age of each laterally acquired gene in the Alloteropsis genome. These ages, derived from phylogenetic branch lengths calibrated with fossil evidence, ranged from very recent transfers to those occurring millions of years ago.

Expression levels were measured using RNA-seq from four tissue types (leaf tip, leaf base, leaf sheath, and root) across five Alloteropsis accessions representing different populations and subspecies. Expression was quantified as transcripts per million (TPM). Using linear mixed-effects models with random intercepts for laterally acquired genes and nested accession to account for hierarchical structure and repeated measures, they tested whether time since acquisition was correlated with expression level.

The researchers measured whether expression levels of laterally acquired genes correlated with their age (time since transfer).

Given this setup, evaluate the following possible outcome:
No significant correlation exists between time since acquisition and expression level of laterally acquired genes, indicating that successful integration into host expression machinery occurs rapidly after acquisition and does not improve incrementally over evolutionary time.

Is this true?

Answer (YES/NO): YES